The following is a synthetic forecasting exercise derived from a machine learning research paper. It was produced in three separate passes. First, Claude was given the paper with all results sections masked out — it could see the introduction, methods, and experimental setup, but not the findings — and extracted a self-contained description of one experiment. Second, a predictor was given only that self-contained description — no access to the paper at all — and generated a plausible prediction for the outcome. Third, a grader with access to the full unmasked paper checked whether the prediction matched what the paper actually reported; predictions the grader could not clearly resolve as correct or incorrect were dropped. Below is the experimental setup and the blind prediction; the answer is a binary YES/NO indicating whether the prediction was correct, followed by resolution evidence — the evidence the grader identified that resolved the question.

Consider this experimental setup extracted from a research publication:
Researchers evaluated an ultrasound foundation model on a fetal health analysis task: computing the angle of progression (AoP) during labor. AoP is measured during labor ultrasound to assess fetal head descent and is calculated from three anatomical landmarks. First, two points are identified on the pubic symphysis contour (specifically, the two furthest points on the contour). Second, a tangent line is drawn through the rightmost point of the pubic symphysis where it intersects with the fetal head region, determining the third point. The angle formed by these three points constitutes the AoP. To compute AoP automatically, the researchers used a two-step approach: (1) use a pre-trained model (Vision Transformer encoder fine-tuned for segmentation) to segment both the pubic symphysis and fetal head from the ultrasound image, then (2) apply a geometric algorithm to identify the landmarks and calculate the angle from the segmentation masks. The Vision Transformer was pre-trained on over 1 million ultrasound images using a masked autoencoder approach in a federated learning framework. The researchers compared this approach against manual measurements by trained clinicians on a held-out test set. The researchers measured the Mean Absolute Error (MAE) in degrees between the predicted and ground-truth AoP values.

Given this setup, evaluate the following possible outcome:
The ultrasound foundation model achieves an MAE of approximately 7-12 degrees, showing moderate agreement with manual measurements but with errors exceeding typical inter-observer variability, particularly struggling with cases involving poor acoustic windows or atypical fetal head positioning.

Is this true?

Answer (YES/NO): NO